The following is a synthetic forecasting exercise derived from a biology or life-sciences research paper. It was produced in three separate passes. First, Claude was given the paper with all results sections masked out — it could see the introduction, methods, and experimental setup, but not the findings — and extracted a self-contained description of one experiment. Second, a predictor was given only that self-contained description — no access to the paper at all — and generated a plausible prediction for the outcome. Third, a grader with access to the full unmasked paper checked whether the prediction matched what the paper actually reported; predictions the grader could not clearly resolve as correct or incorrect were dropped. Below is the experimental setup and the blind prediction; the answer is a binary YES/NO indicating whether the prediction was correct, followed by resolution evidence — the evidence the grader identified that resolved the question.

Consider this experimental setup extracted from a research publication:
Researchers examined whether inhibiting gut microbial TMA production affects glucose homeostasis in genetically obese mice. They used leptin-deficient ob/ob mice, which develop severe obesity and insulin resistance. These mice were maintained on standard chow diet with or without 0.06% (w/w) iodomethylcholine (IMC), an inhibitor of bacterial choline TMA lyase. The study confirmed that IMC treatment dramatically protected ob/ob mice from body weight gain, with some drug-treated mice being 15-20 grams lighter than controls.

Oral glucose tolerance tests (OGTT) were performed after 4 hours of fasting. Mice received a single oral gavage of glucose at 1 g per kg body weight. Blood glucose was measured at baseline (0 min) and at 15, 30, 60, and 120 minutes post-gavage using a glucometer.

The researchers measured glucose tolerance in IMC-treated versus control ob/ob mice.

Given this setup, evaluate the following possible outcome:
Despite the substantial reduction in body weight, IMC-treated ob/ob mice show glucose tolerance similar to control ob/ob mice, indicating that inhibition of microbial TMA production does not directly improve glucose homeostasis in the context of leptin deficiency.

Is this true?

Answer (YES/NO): YES